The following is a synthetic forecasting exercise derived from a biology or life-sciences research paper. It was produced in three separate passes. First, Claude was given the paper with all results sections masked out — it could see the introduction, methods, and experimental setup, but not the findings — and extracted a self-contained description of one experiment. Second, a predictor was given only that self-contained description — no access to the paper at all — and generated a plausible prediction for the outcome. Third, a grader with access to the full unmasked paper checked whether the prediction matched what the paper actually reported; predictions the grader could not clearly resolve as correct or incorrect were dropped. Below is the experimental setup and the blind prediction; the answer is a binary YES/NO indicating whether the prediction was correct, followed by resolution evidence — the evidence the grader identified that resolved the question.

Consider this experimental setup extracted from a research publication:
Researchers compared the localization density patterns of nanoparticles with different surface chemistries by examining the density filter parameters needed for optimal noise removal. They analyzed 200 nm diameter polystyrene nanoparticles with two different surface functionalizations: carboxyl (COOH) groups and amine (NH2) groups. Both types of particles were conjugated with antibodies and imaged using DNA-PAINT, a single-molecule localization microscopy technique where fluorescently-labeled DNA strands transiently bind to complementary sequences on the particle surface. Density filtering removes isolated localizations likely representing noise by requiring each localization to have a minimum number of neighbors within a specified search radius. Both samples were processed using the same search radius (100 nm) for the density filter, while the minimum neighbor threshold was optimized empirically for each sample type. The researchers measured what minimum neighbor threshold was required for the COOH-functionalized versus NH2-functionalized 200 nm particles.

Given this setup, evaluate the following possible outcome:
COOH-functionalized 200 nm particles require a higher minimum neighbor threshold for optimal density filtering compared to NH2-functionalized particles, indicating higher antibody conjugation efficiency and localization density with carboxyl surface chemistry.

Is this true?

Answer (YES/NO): NO